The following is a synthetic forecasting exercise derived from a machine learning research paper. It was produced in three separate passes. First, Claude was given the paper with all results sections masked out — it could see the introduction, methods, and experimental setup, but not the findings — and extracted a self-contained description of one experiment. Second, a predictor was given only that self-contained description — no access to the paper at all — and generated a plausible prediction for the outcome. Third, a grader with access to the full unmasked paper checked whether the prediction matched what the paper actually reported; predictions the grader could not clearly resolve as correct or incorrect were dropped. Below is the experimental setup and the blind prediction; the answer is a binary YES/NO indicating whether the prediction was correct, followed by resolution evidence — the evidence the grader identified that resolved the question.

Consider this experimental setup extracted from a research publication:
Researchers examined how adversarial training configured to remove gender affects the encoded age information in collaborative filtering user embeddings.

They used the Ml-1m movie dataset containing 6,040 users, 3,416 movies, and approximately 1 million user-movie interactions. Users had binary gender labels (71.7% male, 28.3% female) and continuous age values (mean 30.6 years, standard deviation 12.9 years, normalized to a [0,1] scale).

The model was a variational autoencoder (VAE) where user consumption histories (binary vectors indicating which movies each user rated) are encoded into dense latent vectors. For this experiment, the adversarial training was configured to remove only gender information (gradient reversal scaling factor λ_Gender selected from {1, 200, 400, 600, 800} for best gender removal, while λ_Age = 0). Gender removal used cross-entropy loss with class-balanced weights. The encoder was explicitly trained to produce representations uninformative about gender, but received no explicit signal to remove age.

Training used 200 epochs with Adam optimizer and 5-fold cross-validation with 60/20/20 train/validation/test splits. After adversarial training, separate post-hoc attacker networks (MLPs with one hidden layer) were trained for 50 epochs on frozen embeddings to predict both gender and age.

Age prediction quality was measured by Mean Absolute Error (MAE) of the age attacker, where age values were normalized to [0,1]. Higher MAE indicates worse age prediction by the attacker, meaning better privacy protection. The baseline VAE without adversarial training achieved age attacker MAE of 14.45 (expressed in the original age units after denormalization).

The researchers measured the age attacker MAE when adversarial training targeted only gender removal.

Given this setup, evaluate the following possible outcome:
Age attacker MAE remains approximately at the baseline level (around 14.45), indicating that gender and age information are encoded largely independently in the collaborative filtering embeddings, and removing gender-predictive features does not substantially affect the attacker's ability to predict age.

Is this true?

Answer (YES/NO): YES